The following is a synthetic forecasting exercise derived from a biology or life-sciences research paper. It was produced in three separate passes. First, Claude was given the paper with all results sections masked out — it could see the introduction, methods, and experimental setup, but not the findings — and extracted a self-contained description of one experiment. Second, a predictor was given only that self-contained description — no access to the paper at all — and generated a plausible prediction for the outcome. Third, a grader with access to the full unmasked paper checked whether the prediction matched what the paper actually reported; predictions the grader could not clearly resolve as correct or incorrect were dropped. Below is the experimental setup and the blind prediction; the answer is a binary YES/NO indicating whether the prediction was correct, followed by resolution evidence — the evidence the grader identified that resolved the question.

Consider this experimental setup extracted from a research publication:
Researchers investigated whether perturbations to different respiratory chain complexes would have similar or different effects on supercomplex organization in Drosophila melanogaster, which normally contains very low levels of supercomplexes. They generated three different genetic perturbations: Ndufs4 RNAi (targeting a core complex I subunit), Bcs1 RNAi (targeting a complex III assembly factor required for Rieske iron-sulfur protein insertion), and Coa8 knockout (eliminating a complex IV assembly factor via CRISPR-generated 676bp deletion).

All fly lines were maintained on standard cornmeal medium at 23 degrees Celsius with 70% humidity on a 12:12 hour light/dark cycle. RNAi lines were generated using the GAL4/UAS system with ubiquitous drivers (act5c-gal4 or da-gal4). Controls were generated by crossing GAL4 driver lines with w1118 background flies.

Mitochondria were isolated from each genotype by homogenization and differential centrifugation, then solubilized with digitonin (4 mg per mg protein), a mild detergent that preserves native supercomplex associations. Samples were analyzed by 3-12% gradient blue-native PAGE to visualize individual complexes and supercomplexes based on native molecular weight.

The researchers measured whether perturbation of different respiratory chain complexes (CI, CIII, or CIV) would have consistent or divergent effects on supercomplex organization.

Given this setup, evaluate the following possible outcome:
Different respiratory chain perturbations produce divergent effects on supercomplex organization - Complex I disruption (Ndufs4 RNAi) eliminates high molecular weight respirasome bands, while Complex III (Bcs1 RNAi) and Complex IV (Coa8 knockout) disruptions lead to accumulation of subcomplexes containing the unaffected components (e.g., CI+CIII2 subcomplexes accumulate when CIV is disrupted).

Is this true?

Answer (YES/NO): NO